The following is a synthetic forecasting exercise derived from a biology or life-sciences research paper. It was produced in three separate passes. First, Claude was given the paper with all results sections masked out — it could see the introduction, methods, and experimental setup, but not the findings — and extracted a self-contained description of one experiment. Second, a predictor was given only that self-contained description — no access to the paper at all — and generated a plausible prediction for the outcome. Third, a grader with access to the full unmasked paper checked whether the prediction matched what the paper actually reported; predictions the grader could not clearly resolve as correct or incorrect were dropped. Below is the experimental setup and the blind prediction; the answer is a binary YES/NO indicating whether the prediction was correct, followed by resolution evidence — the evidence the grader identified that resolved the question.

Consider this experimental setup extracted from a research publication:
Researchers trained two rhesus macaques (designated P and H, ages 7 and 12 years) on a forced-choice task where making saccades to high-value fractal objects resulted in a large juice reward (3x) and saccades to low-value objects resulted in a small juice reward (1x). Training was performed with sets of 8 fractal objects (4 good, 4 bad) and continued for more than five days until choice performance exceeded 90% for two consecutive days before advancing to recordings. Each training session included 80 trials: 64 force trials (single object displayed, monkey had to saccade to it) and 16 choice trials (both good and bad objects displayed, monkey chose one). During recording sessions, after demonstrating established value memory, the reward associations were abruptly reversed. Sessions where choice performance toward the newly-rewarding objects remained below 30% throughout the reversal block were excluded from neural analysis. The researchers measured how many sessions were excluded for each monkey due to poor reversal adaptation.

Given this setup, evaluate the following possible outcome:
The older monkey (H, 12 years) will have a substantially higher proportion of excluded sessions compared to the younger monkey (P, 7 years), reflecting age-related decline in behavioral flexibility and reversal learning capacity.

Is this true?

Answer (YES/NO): NO